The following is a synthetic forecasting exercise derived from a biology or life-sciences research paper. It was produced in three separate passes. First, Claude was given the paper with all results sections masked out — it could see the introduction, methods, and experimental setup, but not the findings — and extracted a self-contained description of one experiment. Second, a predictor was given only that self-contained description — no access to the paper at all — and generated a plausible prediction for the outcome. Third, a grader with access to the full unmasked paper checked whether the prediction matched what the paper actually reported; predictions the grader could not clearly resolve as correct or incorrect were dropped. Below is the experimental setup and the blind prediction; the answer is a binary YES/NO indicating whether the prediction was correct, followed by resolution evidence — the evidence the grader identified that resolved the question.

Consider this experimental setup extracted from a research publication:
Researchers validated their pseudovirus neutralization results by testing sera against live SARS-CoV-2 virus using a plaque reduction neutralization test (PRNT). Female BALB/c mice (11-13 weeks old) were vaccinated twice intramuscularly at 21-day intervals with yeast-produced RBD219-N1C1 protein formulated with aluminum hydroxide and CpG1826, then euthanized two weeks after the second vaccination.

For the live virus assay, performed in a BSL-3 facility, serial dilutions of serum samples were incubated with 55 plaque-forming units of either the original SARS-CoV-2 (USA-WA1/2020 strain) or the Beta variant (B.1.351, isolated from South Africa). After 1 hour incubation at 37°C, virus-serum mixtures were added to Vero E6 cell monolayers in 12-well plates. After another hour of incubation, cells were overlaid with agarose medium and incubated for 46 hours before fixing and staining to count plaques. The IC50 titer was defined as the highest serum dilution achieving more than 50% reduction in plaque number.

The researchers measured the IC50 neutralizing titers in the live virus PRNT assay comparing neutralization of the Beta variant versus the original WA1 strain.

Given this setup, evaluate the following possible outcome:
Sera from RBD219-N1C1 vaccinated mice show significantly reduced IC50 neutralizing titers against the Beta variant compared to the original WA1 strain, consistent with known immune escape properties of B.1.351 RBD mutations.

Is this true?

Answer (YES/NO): NO